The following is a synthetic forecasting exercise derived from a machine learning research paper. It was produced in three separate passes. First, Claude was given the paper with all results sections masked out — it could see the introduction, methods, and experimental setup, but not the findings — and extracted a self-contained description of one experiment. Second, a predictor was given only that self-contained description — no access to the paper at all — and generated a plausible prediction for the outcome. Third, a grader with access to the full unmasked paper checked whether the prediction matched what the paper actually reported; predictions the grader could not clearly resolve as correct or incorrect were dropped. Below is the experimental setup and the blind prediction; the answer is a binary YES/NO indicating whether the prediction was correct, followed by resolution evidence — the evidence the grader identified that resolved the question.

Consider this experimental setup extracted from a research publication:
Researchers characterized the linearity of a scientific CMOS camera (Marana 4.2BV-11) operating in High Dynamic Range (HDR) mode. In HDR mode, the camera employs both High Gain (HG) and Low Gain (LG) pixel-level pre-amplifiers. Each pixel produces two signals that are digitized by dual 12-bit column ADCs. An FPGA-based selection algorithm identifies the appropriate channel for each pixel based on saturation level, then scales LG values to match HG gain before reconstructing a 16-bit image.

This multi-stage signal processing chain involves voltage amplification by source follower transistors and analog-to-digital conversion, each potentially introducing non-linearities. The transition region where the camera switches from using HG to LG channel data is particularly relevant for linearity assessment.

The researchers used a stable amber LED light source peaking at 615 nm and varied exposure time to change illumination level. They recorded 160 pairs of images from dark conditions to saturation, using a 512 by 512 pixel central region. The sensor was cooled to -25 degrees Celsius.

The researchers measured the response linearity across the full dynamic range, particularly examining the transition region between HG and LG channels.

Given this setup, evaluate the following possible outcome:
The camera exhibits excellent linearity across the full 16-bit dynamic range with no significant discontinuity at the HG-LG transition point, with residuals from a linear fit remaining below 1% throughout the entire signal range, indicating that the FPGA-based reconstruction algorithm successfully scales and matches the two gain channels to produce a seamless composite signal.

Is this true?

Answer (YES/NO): NO